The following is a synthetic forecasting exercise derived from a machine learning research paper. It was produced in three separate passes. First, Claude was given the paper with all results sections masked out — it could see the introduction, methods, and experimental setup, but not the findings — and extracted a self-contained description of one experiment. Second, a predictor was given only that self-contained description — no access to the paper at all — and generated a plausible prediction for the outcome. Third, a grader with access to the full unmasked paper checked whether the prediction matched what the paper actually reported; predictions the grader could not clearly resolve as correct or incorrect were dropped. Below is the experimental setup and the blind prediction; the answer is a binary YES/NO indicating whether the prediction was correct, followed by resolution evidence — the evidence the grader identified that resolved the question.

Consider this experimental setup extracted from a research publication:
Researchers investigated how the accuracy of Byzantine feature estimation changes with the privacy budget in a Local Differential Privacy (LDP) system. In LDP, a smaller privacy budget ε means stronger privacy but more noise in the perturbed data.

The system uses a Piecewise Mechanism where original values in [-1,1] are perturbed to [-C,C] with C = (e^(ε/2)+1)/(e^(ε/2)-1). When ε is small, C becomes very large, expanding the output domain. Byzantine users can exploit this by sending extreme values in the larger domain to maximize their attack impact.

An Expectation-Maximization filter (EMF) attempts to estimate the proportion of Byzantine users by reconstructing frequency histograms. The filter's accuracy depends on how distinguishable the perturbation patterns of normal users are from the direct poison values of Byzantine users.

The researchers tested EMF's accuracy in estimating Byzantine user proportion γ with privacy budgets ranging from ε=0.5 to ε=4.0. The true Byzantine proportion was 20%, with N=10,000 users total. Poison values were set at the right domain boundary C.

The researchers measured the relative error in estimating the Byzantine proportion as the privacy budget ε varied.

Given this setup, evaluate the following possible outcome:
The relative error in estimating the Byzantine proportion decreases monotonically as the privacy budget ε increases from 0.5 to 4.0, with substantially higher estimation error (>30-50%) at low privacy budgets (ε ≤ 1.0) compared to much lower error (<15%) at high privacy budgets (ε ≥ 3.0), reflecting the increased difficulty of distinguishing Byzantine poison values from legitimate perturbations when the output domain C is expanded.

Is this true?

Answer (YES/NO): NO